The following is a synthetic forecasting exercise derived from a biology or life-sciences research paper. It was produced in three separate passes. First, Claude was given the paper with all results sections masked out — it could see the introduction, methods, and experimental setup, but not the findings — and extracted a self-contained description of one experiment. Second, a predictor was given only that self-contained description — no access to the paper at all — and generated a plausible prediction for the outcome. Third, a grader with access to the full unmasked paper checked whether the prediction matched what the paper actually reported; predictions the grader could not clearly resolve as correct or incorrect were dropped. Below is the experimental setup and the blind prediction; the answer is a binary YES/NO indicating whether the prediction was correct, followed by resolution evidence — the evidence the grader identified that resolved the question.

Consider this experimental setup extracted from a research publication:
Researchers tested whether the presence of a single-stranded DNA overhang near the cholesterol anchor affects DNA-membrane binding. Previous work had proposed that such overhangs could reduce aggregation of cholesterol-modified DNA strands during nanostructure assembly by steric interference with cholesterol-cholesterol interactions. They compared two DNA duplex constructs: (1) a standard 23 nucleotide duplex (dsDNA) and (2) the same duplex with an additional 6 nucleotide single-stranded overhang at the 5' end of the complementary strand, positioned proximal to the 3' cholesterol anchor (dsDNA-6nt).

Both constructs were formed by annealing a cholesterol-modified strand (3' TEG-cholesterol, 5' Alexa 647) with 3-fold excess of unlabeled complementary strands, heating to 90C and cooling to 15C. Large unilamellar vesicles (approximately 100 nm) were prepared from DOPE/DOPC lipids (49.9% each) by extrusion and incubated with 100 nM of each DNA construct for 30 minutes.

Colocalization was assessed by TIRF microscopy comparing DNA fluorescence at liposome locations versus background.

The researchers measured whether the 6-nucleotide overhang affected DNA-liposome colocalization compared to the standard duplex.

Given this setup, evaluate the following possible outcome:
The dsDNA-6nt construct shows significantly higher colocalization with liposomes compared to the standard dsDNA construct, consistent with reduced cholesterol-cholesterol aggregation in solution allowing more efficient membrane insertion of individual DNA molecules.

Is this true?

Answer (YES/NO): NO